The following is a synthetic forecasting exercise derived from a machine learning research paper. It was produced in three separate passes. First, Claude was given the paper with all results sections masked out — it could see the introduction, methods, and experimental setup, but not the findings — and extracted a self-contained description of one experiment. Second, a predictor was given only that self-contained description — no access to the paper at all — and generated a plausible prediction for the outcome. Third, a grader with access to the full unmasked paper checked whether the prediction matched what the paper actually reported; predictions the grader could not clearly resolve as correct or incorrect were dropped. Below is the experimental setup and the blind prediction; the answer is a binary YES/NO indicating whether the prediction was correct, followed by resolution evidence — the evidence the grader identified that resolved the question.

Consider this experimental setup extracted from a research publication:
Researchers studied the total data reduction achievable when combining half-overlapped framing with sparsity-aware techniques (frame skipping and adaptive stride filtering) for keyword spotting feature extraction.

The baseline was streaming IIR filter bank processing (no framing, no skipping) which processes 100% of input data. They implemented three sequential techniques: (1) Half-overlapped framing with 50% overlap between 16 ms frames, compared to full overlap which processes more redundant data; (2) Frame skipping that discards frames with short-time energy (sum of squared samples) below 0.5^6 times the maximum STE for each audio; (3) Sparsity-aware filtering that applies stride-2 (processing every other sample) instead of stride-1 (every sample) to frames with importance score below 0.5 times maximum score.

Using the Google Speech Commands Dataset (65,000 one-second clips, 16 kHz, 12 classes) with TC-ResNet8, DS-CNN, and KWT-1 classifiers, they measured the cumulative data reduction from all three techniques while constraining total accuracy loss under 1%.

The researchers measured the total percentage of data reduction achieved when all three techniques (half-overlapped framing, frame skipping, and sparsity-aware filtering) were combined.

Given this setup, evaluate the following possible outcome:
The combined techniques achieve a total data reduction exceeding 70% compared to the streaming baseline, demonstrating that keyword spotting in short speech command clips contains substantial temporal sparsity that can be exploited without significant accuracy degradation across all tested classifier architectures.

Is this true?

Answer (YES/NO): NO